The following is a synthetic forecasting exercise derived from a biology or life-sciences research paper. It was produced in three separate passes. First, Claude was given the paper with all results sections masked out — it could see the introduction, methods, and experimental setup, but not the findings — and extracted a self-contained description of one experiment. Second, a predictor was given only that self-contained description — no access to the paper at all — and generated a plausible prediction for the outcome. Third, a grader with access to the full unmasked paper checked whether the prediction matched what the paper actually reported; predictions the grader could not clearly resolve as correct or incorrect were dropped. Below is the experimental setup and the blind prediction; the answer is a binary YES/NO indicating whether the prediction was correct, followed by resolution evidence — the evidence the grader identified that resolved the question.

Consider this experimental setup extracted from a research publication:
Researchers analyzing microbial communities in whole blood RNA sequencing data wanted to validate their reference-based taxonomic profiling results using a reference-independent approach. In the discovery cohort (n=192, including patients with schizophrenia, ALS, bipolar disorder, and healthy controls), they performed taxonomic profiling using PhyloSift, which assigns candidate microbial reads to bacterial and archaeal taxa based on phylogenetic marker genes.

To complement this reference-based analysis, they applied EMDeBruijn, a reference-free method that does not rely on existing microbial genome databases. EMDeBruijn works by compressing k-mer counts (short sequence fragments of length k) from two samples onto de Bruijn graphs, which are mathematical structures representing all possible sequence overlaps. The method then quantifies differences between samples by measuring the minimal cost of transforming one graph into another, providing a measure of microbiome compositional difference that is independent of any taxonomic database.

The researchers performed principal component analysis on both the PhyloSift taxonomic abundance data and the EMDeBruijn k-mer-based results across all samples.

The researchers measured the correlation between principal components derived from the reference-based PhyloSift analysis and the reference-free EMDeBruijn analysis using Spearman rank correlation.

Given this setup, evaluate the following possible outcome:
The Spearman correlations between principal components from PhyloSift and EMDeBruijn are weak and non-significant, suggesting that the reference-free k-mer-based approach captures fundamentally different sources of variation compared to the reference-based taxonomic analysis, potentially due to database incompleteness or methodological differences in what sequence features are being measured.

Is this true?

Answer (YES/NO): NO